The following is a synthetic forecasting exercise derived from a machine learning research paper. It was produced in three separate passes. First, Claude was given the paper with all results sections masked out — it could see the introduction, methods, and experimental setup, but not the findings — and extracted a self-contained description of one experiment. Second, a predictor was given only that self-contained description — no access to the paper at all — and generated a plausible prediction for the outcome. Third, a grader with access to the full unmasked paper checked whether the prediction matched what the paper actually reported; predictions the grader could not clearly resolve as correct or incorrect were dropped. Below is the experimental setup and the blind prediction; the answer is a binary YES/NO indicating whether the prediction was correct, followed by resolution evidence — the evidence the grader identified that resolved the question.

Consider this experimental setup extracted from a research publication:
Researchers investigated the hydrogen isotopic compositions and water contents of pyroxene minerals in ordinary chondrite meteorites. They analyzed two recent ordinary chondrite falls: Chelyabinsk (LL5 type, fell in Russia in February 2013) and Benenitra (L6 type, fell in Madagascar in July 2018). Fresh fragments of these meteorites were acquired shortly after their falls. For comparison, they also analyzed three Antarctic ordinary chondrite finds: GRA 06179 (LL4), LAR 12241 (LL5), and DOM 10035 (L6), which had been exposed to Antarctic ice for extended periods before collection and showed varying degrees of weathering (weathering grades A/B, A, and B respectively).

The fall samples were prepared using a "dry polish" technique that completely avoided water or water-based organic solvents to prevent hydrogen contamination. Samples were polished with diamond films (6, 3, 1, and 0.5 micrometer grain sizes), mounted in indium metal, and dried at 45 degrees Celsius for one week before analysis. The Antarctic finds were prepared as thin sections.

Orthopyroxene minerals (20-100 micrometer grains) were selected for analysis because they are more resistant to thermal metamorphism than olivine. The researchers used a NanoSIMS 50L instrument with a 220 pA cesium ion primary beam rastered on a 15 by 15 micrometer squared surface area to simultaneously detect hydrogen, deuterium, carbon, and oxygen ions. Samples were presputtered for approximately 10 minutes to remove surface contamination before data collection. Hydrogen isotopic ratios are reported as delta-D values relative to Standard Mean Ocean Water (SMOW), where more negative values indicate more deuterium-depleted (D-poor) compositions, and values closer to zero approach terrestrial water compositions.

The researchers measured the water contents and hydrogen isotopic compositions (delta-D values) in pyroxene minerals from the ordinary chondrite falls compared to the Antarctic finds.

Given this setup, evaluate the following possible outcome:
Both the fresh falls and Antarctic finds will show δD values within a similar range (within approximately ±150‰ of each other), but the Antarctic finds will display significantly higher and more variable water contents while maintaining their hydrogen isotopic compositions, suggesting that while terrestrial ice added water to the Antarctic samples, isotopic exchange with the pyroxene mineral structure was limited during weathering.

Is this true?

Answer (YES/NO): NO